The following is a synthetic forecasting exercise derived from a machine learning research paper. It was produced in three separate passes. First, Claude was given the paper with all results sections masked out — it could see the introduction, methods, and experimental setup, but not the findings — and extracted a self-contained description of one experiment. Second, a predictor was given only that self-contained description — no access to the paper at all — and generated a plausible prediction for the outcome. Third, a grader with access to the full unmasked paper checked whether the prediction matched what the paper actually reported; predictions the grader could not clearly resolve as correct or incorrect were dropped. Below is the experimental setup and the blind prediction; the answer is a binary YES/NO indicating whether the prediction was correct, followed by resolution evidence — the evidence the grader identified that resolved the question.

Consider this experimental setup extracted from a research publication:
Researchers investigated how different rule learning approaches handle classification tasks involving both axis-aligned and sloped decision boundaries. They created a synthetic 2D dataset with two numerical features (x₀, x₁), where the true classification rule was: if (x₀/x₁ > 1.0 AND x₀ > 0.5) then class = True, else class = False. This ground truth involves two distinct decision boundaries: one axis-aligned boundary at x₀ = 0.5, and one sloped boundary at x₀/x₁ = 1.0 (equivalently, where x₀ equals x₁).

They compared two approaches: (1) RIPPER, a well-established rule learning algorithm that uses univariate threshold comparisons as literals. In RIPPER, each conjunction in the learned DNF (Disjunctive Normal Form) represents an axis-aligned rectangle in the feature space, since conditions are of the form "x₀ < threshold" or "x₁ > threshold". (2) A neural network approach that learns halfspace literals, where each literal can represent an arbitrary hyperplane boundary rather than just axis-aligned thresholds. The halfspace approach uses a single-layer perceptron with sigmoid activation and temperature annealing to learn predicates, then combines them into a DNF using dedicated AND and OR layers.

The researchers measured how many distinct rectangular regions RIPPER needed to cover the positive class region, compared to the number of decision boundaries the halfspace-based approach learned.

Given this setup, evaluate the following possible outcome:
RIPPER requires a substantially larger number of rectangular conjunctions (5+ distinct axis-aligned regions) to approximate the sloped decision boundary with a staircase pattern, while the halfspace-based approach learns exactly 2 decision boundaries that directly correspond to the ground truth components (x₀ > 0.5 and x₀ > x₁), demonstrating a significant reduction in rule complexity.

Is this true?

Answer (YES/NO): YES